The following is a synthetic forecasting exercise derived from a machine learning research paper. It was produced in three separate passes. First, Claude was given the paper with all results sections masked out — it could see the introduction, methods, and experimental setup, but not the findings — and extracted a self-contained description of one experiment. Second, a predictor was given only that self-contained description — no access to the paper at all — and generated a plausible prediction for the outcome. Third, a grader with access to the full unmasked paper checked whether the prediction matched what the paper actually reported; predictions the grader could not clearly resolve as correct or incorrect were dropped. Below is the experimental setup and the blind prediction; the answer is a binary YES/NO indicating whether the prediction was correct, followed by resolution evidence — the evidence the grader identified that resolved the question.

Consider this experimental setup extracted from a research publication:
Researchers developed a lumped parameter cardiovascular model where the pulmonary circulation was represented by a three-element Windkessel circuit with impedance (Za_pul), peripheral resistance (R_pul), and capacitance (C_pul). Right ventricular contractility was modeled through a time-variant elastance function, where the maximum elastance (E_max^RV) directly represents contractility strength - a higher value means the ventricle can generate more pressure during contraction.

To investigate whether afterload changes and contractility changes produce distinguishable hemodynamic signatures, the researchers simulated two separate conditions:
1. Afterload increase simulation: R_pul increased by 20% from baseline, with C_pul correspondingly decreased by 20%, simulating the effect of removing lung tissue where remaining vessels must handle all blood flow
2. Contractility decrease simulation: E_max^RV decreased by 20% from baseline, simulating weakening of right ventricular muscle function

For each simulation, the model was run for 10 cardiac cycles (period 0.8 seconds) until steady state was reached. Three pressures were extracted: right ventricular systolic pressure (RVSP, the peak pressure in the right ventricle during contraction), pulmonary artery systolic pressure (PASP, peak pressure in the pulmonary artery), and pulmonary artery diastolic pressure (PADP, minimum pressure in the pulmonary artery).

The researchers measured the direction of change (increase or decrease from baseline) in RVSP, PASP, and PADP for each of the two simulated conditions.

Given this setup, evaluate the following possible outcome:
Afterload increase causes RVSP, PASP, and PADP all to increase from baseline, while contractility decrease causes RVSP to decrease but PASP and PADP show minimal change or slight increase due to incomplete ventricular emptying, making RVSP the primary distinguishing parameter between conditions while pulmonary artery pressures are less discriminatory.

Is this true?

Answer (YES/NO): NO